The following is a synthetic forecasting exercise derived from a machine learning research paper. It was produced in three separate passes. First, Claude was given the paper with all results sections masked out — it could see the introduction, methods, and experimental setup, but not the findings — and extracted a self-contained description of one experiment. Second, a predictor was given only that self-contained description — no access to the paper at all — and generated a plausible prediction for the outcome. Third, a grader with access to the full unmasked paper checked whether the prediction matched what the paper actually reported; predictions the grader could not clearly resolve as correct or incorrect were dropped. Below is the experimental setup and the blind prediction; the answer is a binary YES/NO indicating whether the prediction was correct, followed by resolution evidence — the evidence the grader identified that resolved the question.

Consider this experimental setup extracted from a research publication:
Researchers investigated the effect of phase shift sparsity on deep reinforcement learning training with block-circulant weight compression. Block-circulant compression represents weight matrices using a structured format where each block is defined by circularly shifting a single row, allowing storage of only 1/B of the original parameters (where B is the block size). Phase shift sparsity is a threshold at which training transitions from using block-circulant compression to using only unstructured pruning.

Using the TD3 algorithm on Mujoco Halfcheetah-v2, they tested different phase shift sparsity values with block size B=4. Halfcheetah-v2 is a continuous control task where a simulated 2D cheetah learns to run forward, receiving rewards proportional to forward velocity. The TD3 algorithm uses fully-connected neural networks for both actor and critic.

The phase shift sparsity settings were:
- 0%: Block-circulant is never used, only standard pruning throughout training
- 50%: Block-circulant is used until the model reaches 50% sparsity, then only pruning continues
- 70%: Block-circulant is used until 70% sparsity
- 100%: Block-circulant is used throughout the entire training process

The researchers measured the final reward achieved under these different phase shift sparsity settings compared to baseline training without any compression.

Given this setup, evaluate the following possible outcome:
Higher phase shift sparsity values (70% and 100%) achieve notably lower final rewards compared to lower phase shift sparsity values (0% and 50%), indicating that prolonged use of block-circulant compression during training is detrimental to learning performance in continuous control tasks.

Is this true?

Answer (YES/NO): NO